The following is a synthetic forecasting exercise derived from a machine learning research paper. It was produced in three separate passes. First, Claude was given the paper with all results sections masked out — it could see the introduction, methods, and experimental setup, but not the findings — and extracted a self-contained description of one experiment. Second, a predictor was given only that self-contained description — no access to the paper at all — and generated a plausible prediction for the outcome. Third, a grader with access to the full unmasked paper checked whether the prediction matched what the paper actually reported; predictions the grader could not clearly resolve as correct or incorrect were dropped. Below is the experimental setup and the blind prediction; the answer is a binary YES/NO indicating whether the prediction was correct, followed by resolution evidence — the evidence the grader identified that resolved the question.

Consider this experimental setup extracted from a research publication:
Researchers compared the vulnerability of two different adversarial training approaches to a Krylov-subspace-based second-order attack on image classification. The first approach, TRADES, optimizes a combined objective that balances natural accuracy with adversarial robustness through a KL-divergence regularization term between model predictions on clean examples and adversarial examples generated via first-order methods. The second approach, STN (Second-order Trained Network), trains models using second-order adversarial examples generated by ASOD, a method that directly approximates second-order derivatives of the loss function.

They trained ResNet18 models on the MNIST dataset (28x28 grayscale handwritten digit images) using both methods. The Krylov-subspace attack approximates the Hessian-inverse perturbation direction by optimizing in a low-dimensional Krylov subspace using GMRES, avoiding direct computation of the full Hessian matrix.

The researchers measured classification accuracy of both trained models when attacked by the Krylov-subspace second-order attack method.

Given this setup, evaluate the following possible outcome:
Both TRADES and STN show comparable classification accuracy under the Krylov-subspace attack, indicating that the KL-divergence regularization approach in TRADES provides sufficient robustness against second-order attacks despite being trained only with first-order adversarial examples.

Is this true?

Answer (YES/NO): NO